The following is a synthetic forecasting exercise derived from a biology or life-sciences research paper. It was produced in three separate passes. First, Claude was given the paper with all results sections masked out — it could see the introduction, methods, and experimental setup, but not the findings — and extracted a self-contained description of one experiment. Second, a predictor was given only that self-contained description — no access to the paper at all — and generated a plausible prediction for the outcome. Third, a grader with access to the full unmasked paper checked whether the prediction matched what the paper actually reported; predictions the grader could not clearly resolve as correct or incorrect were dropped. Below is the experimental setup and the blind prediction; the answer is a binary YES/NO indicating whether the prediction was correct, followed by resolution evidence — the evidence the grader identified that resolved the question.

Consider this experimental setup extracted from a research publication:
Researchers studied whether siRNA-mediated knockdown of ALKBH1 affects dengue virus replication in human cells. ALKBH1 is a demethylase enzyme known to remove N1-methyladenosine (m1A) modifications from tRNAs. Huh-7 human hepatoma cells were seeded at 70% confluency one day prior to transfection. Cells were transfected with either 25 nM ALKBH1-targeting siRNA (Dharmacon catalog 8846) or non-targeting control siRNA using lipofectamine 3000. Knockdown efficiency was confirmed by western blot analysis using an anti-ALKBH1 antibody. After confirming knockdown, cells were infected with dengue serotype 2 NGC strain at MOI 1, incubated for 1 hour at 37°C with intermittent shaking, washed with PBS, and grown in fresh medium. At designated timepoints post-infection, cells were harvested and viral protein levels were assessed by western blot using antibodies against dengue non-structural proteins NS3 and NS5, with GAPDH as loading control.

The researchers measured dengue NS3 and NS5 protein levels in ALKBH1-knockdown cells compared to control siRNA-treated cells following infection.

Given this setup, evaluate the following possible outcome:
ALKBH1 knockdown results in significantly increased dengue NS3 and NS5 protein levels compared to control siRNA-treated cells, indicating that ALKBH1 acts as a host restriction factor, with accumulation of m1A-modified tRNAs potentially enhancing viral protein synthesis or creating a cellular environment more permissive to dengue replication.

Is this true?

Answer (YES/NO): NO